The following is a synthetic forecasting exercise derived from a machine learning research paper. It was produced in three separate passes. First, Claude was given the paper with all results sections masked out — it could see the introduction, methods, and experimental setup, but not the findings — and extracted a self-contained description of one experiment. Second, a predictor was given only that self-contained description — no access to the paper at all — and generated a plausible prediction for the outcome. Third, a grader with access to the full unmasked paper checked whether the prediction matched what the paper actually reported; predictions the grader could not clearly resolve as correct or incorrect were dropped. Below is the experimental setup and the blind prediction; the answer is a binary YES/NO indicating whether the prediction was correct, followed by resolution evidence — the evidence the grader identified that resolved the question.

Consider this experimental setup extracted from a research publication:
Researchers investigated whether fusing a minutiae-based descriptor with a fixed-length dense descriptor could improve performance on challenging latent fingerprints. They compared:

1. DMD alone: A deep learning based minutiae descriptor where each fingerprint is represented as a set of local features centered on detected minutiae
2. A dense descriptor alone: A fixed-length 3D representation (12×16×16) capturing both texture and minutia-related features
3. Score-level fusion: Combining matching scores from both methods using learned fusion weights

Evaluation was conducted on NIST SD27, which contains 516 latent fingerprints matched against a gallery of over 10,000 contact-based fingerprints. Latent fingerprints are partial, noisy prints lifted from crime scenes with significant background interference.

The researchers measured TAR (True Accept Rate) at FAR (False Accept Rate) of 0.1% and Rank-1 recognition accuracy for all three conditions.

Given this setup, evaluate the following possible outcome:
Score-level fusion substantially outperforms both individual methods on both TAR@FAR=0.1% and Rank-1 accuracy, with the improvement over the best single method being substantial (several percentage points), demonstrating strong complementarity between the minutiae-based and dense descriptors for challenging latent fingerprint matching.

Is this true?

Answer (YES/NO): NO